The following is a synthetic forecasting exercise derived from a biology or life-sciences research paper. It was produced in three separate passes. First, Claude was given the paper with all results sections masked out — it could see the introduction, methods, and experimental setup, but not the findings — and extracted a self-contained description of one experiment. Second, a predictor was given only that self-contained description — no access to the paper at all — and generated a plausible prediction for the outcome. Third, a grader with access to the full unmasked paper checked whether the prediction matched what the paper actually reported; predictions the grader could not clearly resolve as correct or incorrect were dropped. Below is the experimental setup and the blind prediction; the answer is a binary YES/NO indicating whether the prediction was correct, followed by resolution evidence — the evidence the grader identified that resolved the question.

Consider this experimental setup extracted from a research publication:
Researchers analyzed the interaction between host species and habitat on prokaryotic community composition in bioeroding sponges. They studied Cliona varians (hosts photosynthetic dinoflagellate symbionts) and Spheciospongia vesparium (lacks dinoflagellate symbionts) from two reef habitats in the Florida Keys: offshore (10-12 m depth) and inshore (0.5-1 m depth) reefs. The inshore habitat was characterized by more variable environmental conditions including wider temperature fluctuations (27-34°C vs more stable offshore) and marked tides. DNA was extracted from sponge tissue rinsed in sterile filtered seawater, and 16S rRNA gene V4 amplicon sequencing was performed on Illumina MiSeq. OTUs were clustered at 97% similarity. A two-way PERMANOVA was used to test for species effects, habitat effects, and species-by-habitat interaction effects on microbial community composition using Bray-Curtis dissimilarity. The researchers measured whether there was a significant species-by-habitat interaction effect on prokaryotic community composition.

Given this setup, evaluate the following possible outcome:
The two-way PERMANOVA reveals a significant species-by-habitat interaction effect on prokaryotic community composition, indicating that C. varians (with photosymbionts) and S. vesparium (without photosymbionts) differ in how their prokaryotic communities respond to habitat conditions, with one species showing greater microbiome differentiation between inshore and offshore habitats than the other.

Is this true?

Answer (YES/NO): YES